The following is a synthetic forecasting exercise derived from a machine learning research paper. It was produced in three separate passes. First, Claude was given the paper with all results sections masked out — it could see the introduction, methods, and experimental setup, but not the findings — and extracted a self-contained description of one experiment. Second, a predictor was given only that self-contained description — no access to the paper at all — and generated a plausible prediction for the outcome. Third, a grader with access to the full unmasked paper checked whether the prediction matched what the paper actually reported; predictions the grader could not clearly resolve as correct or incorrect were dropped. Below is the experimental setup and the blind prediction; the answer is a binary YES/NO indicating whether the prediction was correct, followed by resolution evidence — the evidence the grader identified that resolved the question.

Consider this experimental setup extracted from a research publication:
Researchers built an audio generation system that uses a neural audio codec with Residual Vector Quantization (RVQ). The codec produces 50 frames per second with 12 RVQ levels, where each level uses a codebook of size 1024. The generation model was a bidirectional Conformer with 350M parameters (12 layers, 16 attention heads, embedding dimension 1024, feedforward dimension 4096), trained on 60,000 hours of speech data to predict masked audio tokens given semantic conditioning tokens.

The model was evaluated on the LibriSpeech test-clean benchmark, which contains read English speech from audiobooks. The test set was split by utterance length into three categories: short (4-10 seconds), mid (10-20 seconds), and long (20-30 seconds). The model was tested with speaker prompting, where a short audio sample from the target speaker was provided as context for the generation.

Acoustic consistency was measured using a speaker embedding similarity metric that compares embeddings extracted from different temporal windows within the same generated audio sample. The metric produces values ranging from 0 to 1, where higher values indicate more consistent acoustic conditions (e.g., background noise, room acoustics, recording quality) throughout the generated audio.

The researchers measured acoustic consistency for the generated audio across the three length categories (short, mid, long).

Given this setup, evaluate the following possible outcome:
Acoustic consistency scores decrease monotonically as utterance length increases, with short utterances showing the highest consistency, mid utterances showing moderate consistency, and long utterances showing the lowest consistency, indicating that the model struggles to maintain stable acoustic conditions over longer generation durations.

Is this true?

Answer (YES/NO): NO